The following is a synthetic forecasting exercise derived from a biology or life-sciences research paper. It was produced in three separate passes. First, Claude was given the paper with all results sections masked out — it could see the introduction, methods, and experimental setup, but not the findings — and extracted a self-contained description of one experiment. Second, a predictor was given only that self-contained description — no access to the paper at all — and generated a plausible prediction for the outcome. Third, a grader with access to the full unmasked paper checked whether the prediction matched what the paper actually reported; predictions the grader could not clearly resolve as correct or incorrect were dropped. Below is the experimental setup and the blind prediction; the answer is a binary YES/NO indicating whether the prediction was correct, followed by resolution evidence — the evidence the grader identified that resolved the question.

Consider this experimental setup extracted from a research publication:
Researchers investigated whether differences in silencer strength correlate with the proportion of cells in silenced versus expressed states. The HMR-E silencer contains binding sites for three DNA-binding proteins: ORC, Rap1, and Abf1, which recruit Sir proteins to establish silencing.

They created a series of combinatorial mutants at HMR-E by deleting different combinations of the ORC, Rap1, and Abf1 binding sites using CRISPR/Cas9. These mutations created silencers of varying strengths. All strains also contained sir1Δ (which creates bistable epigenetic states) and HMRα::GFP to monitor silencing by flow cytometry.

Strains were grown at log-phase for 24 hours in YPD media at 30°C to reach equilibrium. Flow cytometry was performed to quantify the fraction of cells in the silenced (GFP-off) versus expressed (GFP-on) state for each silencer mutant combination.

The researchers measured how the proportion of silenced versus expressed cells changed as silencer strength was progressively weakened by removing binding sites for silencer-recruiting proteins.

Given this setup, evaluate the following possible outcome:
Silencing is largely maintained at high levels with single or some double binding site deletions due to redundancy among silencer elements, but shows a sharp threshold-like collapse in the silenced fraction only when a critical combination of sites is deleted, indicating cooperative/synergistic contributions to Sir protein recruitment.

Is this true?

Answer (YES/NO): NO